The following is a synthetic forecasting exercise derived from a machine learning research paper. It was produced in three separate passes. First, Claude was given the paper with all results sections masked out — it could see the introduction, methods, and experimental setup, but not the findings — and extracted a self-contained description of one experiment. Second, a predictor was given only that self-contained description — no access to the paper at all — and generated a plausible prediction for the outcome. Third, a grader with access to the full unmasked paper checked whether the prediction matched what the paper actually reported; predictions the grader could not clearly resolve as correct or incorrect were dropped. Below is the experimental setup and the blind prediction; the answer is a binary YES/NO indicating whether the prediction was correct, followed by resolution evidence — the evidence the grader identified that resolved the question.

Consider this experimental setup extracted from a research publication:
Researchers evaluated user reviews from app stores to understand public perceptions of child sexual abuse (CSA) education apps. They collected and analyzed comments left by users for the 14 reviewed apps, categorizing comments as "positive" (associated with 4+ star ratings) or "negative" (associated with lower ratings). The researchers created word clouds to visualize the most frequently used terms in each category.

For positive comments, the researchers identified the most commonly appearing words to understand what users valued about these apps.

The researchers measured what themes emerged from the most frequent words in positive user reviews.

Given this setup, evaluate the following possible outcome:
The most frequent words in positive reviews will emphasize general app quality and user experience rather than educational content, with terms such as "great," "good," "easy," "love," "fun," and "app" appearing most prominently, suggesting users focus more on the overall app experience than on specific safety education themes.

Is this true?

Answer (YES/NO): YES